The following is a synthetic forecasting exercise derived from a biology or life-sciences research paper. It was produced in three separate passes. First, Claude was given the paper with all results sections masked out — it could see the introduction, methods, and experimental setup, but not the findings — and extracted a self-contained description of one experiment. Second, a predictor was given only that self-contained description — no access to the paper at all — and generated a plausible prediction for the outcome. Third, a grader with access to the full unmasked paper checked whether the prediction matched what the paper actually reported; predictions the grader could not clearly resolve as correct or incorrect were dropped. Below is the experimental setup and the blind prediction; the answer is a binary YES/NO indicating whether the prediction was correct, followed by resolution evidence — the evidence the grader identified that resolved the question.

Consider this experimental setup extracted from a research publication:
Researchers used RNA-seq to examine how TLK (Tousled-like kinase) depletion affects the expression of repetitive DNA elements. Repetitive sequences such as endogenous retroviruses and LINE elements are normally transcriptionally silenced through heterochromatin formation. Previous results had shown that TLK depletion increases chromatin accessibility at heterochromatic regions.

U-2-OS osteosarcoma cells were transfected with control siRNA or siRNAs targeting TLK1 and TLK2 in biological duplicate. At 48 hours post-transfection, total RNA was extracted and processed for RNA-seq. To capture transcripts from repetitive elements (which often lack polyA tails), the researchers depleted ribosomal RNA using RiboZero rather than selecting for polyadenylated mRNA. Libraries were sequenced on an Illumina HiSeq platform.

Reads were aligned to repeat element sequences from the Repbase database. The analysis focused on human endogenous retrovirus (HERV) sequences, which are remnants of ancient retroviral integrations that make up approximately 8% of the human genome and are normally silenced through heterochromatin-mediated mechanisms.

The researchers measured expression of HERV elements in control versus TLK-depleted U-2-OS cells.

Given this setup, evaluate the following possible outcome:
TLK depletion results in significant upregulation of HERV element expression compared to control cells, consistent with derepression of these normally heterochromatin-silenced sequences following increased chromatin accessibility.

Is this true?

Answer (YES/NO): YES